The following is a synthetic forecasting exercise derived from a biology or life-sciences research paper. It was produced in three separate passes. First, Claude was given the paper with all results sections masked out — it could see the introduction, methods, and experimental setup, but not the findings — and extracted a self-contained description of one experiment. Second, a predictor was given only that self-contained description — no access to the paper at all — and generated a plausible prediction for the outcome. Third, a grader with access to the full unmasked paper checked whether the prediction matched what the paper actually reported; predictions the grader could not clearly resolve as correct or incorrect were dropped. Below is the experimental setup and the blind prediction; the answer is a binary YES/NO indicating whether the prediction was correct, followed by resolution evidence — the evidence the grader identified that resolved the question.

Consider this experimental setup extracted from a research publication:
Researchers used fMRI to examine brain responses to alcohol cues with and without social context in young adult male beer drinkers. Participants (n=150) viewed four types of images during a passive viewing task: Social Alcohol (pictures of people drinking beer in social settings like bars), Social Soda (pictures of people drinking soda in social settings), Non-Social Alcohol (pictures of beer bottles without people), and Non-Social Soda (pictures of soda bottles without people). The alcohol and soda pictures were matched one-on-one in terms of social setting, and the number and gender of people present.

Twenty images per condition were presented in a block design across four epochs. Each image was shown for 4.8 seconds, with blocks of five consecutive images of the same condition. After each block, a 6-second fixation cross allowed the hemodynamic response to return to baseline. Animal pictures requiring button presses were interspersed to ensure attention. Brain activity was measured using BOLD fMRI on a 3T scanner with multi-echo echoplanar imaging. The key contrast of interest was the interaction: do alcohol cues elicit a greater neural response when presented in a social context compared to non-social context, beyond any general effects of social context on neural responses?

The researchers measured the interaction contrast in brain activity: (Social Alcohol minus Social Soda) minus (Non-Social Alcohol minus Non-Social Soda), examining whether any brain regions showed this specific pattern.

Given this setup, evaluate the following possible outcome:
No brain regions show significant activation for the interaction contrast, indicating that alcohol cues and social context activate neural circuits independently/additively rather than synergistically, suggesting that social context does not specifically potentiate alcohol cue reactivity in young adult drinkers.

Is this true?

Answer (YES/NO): NO